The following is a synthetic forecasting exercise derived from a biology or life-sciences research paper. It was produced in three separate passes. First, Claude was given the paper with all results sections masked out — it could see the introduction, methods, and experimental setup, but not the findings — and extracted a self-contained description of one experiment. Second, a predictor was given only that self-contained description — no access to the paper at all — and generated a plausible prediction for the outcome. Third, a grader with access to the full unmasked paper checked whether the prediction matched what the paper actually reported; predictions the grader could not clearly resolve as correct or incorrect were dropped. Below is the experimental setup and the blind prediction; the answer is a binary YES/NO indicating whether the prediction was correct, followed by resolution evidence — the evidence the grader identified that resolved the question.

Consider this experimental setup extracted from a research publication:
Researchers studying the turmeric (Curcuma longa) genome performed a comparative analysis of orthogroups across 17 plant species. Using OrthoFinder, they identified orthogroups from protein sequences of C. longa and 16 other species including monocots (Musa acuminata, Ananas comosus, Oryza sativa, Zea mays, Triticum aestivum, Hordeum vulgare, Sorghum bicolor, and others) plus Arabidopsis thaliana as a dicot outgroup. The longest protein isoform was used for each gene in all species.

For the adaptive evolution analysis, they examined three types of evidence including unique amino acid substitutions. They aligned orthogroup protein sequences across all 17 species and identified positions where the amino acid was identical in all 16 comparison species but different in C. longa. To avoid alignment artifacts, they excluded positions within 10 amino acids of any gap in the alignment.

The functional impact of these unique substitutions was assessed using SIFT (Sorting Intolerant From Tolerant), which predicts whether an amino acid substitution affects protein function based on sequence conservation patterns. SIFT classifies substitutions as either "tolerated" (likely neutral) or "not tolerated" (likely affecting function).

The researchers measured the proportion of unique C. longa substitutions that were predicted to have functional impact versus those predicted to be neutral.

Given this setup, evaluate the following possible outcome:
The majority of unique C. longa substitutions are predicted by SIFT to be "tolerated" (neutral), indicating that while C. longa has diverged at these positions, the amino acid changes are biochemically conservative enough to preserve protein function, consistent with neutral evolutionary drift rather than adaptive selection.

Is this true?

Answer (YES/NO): NO